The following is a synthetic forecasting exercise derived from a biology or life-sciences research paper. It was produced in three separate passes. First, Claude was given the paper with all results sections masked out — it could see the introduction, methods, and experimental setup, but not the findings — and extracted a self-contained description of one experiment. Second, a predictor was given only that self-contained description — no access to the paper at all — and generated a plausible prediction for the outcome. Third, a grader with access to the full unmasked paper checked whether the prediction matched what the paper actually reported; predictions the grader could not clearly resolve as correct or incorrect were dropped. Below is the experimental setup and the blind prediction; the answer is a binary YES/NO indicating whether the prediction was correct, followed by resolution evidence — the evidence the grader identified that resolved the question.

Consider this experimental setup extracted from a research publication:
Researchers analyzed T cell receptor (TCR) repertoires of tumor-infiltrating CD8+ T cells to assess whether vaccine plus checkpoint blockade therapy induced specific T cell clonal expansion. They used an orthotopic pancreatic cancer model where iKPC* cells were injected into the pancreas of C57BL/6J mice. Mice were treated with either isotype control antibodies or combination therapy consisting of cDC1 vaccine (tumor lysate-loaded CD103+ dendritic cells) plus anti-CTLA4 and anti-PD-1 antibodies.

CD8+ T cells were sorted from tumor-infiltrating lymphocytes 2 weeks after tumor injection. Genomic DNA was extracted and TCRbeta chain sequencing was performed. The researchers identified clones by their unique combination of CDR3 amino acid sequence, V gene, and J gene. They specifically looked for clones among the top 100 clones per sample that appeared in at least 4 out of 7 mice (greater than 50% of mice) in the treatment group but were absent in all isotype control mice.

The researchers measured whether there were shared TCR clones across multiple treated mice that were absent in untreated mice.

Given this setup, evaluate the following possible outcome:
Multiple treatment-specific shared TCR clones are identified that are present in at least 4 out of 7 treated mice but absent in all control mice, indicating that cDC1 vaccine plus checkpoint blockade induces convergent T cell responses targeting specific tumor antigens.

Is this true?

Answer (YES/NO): YES